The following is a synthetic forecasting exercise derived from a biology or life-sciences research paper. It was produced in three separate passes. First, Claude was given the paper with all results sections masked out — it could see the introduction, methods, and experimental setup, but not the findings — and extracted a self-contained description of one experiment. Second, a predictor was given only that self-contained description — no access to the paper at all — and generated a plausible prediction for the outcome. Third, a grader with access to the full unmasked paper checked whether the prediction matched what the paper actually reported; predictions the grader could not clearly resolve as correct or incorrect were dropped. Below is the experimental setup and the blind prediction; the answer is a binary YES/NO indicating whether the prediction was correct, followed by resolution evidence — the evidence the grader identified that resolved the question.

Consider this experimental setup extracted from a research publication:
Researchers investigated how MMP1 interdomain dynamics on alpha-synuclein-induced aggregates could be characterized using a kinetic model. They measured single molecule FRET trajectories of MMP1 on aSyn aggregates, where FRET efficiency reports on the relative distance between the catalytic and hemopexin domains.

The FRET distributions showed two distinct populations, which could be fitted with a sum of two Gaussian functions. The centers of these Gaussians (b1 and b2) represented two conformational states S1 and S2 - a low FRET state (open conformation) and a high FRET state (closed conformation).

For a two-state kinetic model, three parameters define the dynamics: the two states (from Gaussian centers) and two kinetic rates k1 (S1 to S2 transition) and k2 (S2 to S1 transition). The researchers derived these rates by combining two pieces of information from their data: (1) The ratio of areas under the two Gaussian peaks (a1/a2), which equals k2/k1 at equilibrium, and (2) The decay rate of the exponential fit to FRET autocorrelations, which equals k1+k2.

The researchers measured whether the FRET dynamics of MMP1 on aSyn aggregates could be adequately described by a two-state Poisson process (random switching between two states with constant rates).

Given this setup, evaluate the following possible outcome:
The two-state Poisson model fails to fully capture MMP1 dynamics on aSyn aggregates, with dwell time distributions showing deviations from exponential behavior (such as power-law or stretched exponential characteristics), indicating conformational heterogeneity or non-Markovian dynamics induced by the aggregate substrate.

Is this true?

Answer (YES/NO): NO